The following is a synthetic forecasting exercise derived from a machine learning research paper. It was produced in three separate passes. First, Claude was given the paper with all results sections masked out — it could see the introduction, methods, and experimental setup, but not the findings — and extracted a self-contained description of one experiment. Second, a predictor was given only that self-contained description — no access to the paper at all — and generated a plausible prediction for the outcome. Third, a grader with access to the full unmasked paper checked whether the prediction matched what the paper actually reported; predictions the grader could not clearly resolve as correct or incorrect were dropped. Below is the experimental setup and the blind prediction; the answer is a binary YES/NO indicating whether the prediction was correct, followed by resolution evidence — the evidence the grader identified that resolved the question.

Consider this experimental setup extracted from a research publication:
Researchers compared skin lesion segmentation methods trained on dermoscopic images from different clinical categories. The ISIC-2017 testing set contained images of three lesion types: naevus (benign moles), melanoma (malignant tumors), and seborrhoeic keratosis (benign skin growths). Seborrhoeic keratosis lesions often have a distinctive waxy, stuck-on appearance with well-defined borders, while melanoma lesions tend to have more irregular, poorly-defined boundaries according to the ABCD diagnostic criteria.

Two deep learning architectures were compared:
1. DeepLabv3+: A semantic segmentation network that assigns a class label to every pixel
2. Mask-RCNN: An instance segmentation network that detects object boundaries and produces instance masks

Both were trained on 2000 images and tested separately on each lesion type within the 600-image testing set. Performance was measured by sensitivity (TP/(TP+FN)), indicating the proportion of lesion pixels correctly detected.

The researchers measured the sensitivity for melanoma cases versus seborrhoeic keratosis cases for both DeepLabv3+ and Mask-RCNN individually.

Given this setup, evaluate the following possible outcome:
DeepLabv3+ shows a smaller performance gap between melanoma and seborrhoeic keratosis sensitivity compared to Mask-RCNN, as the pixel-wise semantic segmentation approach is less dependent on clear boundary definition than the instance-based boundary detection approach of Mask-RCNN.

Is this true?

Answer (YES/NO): YES